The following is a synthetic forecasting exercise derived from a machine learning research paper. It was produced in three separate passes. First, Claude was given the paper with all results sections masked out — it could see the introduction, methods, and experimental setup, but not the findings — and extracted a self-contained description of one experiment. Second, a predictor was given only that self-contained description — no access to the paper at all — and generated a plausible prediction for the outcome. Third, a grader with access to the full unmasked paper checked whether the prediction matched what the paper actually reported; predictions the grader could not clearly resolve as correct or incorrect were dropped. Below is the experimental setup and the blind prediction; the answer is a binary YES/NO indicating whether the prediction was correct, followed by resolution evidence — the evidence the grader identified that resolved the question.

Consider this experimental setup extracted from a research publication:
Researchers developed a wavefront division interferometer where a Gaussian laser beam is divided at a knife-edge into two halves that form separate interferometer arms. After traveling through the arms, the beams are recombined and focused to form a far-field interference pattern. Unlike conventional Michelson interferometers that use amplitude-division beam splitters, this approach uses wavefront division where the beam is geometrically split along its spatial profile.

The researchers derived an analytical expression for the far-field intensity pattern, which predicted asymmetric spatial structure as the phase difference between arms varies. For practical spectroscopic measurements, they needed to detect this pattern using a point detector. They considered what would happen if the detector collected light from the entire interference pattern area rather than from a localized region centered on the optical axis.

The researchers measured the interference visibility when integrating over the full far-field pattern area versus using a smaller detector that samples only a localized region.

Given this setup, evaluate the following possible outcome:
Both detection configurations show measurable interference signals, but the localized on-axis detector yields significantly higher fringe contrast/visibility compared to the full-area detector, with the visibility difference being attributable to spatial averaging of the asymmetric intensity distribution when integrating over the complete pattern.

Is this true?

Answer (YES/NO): NO